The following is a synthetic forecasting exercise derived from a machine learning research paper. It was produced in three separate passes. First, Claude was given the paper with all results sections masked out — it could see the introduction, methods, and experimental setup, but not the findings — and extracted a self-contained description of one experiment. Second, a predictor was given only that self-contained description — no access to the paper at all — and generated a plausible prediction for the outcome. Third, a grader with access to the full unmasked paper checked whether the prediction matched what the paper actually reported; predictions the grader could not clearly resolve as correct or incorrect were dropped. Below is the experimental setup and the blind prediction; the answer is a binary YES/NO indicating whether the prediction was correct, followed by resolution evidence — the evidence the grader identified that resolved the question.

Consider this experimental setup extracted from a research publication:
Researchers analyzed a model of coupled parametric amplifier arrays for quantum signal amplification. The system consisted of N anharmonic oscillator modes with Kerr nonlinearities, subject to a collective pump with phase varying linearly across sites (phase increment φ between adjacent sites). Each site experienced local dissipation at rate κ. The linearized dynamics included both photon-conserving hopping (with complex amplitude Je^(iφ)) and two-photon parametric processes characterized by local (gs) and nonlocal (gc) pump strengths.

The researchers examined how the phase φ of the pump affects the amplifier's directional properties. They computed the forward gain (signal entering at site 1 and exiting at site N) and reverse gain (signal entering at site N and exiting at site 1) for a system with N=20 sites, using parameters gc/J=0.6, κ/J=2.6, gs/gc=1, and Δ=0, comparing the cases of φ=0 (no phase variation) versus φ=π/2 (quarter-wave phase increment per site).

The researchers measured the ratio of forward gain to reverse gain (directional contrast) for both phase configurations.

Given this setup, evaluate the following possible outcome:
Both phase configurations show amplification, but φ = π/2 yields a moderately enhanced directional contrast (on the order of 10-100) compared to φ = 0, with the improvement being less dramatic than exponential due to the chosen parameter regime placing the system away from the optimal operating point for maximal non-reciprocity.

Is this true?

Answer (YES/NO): NO